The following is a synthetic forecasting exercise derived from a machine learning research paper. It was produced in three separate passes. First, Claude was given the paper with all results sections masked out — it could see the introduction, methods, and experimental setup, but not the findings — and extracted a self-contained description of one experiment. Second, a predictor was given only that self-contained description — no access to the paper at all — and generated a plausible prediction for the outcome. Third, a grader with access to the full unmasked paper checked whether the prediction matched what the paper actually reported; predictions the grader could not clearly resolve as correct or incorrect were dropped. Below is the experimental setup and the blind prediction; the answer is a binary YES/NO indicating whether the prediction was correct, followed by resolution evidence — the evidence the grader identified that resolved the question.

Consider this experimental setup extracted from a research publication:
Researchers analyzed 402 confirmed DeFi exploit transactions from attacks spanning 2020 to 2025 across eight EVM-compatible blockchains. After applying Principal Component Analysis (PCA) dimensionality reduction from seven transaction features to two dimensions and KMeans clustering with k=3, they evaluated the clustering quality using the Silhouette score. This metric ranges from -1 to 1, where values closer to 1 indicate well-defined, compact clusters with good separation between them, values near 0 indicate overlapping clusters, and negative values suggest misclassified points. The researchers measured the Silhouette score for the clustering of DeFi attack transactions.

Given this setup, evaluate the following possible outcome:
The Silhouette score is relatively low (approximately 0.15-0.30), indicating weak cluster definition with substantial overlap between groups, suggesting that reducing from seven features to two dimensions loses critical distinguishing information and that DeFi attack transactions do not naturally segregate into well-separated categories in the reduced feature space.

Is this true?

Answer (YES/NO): NO